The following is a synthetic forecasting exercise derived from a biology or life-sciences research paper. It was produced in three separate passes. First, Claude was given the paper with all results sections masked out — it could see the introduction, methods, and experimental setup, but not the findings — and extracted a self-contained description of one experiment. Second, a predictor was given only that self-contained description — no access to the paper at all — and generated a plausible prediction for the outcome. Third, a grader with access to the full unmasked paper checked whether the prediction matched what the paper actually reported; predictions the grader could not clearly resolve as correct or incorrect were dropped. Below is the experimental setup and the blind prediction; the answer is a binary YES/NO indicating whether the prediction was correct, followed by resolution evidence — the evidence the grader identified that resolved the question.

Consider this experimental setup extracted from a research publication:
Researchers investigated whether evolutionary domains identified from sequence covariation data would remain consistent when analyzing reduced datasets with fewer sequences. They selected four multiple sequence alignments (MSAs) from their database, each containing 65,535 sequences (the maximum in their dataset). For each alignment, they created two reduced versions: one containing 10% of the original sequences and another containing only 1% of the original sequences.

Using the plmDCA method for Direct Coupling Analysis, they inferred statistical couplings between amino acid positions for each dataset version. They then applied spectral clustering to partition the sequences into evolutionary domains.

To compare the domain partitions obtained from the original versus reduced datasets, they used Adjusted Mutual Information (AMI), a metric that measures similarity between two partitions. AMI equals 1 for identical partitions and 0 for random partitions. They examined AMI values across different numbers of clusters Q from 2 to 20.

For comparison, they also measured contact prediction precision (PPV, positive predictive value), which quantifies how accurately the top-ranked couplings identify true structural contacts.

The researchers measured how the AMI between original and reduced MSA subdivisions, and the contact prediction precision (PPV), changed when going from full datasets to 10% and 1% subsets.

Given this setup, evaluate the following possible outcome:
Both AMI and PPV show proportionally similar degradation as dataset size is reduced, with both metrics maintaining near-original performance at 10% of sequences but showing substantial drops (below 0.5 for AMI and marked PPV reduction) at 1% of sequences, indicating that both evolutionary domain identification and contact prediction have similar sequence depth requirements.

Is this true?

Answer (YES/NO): NO